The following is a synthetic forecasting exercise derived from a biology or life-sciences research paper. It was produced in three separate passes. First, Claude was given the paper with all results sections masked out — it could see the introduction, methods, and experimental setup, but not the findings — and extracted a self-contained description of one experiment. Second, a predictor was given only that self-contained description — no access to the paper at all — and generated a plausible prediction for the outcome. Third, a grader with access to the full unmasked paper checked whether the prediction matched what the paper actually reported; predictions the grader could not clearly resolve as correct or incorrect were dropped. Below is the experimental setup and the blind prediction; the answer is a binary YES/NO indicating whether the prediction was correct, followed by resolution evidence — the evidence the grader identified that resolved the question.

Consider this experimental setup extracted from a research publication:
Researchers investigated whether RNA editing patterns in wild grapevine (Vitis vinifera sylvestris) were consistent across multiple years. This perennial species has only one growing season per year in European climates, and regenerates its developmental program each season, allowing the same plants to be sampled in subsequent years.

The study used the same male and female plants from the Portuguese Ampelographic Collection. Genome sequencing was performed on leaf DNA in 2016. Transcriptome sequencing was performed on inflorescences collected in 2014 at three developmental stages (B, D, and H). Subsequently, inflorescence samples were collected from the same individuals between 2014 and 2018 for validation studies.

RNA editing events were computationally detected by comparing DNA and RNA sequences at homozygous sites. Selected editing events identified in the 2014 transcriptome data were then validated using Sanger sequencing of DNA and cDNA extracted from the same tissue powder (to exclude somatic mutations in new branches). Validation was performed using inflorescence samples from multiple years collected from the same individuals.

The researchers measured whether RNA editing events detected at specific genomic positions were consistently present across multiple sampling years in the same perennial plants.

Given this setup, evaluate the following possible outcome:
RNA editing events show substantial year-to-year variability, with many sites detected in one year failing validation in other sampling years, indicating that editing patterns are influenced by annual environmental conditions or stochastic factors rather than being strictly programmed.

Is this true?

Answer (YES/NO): NO